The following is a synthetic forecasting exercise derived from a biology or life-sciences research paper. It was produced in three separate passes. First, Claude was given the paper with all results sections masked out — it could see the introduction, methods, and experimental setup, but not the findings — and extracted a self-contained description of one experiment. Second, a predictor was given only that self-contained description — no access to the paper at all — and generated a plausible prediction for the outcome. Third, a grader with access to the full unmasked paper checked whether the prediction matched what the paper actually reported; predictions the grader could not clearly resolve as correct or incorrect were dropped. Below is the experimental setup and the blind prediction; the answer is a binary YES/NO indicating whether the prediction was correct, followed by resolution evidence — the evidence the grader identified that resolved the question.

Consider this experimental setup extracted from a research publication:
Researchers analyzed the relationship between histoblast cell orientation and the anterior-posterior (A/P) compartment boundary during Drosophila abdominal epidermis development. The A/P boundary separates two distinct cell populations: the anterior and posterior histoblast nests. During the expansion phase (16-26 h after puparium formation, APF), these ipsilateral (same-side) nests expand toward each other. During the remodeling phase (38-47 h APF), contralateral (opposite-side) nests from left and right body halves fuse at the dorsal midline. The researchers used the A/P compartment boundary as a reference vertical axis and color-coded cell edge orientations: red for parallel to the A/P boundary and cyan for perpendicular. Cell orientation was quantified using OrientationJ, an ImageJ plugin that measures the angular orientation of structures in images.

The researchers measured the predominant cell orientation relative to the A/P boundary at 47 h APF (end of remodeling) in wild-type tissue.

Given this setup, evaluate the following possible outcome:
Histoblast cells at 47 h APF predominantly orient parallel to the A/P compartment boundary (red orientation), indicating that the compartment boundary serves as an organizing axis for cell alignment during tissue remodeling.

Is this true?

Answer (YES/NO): YES